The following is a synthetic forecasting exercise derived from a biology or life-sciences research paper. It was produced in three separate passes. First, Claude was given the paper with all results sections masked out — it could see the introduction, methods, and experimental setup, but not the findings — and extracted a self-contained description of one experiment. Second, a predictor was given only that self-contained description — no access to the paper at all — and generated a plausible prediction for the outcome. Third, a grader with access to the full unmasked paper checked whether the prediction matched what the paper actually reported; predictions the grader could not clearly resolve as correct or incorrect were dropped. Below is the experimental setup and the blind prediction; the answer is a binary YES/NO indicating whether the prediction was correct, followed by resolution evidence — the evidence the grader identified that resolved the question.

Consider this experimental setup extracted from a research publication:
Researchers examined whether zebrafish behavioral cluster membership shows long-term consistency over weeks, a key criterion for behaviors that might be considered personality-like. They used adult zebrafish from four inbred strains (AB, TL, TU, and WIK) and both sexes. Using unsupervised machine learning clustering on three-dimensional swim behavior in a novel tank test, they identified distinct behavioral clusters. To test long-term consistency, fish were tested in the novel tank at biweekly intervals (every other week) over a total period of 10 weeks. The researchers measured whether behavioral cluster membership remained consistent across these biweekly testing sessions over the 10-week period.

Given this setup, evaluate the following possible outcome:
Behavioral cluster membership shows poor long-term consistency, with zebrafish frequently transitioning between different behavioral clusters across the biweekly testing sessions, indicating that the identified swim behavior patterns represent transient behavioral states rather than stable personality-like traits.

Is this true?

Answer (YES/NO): NO